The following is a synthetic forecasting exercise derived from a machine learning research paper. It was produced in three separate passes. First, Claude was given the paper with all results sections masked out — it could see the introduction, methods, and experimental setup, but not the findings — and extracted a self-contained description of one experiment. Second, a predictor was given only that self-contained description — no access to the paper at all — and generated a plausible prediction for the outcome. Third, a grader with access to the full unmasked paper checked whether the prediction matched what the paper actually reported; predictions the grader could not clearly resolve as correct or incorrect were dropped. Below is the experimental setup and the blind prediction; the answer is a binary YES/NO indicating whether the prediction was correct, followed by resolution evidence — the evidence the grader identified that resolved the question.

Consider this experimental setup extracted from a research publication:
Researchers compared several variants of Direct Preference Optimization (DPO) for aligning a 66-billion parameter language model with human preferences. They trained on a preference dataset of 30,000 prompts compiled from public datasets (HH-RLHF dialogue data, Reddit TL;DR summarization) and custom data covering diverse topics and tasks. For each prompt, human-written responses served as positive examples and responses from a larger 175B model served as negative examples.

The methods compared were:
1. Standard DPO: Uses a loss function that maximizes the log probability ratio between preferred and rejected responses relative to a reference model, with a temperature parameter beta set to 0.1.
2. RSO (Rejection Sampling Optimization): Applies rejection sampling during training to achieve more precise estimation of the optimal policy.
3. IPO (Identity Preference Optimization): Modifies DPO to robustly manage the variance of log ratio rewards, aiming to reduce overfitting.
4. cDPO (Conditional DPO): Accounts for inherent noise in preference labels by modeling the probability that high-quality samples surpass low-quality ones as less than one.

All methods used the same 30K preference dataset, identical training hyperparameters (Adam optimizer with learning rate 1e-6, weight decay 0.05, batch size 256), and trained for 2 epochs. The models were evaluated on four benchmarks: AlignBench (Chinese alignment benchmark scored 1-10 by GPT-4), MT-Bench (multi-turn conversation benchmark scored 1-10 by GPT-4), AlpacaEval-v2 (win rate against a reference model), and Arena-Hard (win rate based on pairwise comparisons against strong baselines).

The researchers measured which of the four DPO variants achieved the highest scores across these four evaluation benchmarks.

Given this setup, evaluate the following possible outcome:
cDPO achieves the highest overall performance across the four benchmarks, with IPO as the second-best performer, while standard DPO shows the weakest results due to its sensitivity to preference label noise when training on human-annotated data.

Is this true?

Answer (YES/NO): NO